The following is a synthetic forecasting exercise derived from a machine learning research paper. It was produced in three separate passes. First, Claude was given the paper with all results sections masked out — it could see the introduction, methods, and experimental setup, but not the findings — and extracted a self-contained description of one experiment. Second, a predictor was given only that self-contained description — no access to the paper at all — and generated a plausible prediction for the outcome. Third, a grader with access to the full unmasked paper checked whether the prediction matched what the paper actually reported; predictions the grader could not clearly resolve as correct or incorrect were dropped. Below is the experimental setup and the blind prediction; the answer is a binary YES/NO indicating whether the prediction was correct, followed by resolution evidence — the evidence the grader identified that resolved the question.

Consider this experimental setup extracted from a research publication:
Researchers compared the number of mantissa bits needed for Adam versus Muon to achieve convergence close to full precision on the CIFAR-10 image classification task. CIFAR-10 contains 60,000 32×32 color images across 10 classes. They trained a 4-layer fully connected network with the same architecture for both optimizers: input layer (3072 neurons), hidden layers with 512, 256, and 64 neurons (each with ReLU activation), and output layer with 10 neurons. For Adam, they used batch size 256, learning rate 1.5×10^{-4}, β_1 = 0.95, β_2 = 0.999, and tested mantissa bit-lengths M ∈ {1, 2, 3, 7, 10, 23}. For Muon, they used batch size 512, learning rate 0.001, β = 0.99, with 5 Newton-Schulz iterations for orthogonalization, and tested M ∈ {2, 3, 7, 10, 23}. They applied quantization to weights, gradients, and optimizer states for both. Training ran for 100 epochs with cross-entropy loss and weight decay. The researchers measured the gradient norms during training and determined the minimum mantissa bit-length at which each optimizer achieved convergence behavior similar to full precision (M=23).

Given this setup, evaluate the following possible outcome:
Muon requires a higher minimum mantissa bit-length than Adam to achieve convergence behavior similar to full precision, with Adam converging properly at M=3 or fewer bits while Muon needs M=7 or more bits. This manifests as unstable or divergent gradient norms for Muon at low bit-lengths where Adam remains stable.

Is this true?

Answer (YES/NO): NO